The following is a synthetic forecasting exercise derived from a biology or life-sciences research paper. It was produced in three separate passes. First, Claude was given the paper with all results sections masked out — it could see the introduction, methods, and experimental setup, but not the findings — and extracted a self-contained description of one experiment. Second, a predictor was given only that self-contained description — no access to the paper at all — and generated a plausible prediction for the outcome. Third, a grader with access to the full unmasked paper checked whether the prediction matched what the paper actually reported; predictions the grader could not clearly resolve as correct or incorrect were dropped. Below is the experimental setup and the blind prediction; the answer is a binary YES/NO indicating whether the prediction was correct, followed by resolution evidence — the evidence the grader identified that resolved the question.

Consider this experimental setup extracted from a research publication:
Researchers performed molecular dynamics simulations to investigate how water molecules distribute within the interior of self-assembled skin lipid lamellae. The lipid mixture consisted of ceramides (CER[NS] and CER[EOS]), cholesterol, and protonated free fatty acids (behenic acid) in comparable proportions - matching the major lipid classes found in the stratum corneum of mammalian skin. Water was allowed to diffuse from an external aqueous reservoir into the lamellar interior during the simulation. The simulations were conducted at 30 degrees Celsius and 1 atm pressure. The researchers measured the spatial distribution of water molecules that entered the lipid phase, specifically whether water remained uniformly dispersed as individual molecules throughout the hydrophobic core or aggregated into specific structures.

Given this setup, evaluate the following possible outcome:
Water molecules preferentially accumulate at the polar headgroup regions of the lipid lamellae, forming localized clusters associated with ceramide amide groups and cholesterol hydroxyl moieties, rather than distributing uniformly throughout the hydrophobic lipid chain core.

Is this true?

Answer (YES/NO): NO